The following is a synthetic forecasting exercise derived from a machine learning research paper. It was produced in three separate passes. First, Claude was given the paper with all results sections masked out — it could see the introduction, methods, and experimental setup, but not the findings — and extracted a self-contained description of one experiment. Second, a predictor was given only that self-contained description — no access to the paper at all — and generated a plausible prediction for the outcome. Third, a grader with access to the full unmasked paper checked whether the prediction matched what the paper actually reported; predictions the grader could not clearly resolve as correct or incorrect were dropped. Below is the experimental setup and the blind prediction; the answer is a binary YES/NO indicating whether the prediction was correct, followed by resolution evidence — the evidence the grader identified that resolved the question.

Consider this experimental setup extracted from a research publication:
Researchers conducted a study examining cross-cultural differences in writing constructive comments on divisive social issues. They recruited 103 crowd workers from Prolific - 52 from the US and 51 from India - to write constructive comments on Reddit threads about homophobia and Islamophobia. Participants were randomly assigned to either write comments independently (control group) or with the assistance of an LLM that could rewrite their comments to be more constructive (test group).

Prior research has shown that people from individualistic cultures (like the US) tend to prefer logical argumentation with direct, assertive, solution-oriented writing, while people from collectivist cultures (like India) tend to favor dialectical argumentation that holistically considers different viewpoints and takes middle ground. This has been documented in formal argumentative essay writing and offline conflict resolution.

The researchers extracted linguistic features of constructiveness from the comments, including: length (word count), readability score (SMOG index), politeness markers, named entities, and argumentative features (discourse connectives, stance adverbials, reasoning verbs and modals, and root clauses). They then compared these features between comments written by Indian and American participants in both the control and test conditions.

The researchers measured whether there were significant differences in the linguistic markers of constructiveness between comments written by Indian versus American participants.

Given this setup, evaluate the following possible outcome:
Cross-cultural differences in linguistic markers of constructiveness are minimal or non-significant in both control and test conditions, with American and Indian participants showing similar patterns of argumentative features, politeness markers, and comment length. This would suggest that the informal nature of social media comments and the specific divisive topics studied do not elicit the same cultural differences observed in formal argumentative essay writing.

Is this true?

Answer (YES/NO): YES